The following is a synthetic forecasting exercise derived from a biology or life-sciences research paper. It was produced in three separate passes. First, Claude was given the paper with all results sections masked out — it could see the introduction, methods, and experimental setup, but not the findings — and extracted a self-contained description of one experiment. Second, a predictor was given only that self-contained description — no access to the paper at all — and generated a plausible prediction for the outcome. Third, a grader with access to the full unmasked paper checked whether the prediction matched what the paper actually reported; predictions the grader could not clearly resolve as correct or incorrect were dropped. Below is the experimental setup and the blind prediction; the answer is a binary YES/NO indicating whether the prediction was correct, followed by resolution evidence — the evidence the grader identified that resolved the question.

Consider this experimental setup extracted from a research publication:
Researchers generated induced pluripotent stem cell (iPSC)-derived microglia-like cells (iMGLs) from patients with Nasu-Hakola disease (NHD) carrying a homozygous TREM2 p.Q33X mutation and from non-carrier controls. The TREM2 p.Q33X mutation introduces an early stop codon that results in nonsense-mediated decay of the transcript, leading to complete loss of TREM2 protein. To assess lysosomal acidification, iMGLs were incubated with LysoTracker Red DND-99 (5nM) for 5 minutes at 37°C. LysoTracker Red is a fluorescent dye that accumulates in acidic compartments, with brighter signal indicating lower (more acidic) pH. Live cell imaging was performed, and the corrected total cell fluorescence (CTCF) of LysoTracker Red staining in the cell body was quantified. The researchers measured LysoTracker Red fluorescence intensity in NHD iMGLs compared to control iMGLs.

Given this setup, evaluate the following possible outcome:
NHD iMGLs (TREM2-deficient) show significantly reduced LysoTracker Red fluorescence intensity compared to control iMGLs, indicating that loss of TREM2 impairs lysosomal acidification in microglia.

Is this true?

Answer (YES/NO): YES